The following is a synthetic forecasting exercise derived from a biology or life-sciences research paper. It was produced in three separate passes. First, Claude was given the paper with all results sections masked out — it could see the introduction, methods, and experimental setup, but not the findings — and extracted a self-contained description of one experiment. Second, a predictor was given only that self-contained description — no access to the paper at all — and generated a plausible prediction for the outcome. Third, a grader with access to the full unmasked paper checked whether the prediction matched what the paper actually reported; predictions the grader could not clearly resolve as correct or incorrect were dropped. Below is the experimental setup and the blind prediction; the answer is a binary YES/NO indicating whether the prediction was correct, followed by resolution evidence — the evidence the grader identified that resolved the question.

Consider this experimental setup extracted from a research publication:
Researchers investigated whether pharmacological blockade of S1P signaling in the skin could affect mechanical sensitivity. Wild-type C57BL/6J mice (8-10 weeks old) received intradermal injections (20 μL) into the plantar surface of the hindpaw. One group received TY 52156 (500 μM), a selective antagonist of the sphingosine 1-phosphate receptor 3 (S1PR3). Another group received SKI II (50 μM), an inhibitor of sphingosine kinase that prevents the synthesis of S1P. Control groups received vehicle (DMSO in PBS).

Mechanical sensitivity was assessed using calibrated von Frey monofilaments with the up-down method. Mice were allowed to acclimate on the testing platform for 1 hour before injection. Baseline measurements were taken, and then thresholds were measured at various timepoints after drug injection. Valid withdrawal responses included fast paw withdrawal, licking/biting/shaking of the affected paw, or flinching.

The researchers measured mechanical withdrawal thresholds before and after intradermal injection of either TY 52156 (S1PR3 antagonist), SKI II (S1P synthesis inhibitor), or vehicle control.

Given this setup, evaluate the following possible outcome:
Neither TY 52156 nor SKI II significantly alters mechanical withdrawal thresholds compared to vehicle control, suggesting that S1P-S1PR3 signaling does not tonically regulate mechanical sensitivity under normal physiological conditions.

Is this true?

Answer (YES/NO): NO